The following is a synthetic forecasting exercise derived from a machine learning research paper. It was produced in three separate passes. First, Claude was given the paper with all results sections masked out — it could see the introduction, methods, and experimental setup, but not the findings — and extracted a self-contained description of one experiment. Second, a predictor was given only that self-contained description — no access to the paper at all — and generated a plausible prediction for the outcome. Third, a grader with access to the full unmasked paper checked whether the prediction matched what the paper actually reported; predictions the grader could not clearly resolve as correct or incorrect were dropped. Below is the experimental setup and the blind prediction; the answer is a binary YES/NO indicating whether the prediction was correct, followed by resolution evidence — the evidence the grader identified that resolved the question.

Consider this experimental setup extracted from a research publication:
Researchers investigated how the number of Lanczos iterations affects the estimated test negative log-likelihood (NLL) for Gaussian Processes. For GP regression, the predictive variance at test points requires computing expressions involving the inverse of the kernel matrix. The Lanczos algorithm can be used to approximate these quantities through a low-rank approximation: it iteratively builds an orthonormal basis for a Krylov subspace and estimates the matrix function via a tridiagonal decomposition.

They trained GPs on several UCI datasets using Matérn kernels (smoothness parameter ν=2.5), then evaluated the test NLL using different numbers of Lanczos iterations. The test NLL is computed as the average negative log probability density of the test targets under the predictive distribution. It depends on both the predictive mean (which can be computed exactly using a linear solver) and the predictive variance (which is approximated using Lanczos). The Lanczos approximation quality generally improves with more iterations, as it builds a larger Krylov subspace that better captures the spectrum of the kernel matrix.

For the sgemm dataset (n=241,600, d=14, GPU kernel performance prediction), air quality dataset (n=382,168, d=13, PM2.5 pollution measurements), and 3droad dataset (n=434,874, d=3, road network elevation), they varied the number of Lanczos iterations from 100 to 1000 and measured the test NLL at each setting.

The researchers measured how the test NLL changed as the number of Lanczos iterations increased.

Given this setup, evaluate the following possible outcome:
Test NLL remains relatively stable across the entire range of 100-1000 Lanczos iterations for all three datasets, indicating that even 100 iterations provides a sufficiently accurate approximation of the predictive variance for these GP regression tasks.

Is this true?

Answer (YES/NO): NO